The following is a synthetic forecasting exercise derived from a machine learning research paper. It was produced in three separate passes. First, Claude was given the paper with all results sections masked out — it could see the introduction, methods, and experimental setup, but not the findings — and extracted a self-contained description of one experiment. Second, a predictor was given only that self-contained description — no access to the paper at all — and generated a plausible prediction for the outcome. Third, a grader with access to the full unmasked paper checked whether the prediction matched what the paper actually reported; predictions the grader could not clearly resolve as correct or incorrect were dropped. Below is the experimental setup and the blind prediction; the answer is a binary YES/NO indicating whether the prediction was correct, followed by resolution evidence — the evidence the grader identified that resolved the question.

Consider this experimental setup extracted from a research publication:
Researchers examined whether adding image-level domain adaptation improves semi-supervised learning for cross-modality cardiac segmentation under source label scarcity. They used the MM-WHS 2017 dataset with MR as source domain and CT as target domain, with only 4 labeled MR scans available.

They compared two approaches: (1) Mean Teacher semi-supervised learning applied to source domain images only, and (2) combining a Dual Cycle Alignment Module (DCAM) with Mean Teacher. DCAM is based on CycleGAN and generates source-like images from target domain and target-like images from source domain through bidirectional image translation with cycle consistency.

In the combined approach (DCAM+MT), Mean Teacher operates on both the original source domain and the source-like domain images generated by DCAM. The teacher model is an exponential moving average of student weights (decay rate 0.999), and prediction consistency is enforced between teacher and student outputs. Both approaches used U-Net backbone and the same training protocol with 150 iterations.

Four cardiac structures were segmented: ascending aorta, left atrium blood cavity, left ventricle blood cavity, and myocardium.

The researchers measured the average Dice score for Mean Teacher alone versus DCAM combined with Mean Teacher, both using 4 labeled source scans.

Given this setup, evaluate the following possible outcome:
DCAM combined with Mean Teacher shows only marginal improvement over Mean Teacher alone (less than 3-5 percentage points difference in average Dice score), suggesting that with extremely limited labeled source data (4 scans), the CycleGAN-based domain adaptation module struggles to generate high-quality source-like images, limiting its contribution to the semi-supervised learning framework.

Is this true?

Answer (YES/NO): NO